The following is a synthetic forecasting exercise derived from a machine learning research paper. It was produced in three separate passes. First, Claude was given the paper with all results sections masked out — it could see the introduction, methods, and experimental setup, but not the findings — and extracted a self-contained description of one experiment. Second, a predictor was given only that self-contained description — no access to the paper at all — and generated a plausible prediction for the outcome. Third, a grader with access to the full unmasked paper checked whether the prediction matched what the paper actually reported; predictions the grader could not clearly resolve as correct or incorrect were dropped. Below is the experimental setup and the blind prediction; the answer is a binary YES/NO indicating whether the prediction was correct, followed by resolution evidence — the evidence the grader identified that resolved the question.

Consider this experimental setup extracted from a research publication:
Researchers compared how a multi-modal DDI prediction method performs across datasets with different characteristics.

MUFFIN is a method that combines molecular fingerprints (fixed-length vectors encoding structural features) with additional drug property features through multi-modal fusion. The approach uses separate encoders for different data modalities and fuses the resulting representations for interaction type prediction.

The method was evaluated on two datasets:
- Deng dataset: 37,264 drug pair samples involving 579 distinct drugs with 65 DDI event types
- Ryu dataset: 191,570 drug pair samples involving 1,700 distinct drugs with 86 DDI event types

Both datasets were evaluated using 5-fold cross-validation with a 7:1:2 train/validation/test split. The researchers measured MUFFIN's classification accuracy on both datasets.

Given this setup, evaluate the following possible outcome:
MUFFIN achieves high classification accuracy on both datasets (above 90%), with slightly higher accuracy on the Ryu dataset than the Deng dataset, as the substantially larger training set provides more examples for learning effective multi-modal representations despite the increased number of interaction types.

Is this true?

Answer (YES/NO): NO